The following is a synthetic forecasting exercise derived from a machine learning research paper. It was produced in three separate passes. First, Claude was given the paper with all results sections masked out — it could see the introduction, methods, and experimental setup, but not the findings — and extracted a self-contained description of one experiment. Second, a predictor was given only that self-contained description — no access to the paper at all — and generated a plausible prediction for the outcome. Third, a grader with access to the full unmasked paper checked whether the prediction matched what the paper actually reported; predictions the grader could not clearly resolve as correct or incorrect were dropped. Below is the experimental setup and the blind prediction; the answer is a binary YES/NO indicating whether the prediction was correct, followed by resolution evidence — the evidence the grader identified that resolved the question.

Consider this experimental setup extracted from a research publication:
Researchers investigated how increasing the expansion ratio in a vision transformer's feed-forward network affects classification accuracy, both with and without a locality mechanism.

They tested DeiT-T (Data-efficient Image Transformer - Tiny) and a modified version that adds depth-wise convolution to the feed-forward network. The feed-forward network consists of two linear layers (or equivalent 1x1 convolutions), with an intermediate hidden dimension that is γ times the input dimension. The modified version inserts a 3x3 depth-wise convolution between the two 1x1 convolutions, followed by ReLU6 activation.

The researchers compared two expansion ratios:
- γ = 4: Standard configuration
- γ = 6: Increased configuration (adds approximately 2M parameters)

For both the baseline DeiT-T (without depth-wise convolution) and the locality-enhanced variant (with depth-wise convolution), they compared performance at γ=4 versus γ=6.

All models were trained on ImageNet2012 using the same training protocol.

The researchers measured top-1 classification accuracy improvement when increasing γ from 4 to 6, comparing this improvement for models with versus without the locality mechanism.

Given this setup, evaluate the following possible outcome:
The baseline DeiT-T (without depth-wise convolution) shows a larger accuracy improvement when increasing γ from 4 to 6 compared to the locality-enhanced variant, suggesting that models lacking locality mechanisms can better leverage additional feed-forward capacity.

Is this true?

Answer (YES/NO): NO